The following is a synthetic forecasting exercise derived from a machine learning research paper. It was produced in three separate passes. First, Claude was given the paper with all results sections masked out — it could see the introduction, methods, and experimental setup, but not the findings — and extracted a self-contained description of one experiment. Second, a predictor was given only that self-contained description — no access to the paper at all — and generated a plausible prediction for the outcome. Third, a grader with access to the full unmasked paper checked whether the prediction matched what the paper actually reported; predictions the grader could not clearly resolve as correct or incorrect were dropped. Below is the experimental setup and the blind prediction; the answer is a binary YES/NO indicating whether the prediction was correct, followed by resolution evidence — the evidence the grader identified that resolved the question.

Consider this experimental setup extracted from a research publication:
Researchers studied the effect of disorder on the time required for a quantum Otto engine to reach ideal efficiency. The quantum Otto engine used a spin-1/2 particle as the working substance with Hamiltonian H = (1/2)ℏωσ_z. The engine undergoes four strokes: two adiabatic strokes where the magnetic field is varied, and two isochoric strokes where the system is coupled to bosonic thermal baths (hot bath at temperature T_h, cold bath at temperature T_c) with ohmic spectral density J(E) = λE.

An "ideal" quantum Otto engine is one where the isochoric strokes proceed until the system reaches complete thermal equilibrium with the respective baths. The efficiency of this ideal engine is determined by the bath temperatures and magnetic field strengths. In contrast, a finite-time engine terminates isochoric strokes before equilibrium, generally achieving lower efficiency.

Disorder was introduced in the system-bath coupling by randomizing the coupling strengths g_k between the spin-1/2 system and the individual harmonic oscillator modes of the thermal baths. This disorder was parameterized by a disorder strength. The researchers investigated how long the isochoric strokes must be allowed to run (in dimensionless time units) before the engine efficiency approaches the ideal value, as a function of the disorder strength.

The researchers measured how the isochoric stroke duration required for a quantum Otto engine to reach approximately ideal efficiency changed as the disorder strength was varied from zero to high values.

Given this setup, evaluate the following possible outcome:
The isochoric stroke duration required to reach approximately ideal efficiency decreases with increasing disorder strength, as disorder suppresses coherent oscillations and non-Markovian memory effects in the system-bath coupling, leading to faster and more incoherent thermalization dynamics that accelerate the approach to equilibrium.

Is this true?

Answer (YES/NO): NO